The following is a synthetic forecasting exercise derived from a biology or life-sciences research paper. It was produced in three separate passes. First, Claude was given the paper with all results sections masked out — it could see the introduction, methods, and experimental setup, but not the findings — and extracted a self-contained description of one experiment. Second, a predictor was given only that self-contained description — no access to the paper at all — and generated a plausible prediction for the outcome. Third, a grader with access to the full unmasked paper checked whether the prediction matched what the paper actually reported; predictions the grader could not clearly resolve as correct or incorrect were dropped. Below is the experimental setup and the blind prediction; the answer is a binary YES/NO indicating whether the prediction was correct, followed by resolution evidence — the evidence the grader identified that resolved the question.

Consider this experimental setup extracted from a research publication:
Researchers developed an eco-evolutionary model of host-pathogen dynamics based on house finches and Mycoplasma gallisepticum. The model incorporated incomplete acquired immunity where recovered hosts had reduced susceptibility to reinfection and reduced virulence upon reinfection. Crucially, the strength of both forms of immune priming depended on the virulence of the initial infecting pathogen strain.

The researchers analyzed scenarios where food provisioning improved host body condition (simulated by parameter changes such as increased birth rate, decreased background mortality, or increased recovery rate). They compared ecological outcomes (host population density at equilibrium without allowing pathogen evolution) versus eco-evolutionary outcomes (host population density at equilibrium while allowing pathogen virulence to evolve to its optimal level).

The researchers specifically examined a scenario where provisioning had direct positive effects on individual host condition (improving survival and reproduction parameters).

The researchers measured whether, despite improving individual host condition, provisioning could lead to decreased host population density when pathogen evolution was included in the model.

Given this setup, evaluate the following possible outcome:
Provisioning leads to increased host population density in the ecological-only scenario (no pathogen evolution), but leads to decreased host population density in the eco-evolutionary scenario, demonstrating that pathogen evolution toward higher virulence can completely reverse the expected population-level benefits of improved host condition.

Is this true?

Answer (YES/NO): YES